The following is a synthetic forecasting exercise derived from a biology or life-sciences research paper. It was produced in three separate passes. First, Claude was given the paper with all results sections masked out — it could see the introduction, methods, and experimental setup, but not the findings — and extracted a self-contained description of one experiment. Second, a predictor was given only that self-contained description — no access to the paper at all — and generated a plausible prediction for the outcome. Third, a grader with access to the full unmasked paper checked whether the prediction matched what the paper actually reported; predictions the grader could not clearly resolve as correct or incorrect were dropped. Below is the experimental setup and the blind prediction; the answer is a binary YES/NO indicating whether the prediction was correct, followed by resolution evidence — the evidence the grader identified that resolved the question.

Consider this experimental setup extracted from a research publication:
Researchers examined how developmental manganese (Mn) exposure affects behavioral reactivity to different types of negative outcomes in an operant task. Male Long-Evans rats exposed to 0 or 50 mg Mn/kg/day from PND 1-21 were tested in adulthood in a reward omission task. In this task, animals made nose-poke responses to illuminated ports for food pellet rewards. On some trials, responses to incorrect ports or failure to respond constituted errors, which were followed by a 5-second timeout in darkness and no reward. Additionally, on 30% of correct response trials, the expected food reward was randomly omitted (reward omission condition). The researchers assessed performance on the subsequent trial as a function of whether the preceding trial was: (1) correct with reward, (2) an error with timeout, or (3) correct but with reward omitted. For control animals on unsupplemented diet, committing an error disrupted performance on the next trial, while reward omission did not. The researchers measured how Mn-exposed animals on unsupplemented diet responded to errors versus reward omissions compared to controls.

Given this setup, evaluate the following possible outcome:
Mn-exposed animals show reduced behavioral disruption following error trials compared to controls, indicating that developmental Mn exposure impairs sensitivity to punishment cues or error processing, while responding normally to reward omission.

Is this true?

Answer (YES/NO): NO